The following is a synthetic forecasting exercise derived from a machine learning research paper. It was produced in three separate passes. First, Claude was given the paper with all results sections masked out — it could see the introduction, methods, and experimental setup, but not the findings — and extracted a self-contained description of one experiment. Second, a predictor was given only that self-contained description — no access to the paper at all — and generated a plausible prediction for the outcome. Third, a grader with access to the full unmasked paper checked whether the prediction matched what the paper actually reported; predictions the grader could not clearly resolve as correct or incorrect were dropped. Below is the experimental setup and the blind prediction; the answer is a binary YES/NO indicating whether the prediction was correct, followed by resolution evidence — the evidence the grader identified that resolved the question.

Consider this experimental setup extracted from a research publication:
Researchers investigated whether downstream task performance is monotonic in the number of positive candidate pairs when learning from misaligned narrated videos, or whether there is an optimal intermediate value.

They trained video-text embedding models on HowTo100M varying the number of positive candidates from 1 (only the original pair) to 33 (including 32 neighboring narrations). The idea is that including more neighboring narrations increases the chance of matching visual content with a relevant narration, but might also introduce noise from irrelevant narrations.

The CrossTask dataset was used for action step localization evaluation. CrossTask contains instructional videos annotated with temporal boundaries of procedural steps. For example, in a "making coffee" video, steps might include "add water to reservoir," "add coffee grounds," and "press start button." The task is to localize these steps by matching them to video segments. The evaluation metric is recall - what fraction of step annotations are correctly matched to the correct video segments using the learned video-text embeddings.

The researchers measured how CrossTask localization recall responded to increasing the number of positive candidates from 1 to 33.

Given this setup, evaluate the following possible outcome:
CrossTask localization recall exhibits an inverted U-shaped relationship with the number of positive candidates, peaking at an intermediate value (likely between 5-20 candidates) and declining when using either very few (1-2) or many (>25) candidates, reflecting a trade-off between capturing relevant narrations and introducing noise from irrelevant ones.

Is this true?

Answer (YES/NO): NO